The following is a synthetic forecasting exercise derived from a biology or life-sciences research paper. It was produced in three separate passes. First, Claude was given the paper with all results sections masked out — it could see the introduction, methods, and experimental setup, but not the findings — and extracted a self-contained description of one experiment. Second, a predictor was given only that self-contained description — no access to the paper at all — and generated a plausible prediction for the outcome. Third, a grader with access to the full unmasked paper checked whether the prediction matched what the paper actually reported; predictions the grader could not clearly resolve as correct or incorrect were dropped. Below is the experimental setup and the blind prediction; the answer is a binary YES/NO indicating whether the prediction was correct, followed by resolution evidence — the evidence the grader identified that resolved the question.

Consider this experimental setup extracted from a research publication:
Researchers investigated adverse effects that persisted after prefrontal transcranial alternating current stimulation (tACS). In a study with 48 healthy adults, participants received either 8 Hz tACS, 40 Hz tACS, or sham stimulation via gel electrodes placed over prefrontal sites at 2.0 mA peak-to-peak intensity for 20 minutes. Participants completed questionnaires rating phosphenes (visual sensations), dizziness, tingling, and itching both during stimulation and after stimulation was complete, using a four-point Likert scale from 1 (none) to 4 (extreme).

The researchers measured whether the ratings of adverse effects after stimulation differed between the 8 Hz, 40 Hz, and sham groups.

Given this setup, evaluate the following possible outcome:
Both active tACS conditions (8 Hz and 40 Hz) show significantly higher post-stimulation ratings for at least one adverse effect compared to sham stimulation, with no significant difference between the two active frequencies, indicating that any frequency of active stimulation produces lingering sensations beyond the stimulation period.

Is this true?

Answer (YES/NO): NO